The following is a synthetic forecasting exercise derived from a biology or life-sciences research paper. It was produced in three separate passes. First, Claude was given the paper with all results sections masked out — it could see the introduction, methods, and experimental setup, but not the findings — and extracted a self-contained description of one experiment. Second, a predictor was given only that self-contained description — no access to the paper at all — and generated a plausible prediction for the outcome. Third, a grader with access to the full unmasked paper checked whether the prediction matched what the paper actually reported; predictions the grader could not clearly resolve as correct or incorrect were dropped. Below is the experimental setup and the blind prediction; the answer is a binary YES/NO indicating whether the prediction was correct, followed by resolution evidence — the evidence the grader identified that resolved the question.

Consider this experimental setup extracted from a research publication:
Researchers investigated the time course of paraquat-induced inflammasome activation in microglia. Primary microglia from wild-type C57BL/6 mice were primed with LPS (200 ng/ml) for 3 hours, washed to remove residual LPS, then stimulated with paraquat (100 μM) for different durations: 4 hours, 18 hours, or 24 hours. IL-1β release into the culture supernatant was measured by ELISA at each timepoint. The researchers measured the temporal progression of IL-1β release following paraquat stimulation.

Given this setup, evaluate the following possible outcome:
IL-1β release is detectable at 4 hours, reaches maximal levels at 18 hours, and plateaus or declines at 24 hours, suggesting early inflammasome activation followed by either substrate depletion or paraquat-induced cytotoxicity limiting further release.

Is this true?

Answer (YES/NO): NO